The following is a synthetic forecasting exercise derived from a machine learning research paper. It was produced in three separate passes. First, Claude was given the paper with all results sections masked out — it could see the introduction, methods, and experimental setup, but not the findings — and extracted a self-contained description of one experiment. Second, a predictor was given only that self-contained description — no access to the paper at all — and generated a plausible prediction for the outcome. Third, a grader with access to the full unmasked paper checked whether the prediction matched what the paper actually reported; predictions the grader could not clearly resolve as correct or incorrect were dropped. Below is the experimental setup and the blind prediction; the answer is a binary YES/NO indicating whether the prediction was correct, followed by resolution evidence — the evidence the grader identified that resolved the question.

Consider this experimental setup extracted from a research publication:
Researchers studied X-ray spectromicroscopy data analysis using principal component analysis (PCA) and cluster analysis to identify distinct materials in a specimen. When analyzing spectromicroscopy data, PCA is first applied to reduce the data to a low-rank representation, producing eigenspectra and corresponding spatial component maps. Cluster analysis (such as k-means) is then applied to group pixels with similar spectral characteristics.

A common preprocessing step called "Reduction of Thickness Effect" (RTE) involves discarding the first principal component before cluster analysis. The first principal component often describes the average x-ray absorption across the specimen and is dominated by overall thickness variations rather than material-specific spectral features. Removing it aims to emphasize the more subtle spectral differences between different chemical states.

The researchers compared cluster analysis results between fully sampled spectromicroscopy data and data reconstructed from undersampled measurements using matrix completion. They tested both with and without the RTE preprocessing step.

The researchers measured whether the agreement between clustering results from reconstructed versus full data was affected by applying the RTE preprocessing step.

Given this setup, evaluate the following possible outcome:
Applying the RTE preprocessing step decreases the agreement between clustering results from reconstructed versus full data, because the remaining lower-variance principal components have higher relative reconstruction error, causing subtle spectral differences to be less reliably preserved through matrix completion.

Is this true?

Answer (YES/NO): YES